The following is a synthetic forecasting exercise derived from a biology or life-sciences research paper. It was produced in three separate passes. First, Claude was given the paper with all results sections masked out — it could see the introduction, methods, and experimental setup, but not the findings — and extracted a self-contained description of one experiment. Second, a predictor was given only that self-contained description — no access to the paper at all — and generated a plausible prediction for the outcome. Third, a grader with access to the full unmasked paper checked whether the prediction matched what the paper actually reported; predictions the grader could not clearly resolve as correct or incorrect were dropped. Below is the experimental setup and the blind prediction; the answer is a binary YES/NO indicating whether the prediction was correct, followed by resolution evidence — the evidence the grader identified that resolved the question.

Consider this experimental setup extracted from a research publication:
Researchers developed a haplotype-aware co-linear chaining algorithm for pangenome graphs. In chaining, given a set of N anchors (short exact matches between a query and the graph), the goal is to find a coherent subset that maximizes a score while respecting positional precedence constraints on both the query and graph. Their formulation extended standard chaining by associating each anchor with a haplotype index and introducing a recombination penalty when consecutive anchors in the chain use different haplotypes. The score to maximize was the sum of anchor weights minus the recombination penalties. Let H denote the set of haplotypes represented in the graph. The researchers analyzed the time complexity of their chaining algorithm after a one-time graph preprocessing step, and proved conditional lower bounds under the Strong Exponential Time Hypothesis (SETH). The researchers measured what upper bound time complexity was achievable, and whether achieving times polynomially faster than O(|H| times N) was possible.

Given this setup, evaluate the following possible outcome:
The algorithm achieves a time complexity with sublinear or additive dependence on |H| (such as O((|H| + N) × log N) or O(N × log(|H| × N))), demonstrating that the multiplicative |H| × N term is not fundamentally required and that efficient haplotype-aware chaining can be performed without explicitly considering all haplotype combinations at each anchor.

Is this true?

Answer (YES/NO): NO